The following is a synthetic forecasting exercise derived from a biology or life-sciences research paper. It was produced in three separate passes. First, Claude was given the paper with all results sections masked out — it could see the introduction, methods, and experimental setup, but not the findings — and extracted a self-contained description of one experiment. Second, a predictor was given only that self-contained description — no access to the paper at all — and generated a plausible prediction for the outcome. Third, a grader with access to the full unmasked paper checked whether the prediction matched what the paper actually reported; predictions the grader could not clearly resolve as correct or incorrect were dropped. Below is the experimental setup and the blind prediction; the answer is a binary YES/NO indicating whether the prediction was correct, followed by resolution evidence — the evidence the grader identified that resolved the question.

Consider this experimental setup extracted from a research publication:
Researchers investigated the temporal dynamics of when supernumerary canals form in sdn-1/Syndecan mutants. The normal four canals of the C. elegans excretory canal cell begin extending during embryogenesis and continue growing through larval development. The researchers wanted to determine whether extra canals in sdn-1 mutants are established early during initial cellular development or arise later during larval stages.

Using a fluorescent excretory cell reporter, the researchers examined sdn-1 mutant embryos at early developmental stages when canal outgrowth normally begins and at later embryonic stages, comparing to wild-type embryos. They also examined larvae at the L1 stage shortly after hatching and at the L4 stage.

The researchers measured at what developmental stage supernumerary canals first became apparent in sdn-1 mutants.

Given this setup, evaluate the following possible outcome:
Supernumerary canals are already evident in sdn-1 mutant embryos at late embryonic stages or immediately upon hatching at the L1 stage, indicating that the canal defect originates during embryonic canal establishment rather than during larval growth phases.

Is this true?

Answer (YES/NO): YES